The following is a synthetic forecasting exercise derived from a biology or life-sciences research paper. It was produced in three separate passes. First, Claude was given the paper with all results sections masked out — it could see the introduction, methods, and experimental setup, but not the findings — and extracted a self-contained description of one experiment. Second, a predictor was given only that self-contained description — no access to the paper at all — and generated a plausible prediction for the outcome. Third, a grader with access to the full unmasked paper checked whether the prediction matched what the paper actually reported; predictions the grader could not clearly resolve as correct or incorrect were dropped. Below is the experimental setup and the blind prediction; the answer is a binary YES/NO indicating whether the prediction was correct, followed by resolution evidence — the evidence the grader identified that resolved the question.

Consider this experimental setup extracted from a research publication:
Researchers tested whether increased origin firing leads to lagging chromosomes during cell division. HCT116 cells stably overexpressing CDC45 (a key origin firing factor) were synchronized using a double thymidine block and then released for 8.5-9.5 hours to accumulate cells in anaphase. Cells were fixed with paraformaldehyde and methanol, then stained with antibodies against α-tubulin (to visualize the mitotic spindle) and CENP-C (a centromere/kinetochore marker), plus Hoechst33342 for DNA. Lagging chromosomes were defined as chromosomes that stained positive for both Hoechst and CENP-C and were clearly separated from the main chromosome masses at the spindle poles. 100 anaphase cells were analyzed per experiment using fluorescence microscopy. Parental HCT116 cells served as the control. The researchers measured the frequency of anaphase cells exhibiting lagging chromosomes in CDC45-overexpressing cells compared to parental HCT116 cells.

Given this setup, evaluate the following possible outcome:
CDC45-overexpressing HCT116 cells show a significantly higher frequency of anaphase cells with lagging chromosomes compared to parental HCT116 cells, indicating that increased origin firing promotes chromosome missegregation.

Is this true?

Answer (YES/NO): YES